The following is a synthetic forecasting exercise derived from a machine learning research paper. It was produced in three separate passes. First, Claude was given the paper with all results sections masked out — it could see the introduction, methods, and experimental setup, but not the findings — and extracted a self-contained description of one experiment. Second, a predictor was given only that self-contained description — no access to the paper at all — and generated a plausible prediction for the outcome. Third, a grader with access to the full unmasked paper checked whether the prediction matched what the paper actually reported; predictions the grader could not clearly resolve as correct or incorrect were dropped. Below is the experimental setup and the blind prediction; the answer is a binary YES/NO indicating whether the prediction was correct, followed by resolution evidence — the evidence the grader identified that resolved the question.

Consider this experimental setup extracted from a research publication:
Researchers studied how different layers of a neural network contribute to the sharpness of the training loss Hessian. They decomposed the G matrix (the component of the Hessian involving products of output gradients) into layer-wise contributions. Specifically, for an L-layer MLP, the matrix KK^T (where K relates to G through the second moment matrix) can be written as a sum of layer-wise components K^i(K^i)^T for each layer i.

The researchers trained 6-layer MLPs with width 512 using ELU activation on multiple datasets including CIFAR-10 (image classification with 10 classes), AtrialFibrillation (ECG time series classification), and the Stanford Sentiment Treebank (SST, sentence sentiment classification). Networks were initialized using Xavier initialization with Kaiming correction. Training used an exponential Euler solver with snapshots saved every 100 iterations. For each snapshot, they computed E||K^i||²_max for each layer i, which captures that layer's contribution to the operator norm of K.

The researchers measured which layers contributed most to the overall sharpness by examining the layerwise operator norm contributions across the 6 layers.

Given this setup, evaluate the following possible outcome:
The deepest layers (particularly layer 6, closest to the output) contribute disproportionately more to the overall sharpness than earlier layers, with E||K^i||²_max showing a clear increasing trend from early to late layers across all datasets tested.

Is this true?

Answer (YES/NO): NO